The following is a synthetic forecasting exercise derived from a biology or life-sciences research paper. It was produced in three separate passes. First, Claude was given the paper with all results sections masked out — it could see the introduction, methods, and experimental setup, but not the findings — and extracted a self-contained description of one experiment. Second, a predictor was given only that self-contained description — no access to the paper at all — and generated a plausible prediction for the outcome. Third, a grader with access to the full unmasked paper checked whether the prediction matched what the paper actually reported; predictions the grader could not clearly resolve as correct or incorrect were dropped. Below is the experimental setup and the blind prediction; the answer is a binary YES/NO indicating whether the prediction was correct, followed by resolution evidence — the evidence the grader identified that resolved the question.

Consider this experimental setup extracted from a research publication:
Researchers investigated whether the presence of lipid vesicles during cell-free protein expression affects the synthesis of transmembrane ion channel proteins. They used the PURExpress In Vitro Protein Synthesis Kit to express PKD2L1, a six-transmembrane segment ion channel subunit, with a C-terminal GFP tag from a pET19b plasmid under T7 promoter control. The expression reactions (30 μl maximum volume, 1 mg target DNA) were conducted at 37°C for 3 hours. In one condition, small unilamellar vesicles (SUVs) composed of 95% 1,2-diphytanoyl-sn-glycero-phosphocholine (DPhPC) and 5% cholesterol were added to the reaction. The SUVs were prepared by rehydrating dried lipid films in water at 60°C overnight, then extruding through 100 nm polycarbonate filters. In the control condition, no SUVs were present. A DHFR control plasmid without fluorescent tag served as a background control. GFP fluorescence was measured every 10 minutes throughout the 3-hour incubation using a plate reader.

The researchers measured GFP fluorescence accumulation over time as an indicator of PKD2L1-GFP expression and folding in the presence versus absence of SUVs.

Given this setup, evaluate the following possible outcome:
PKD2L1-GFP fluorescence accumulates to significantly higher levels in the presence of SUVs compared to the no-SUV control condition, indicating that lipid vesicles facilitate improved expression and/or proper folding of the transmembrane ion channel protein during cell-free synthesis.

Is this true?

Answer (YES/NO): YES